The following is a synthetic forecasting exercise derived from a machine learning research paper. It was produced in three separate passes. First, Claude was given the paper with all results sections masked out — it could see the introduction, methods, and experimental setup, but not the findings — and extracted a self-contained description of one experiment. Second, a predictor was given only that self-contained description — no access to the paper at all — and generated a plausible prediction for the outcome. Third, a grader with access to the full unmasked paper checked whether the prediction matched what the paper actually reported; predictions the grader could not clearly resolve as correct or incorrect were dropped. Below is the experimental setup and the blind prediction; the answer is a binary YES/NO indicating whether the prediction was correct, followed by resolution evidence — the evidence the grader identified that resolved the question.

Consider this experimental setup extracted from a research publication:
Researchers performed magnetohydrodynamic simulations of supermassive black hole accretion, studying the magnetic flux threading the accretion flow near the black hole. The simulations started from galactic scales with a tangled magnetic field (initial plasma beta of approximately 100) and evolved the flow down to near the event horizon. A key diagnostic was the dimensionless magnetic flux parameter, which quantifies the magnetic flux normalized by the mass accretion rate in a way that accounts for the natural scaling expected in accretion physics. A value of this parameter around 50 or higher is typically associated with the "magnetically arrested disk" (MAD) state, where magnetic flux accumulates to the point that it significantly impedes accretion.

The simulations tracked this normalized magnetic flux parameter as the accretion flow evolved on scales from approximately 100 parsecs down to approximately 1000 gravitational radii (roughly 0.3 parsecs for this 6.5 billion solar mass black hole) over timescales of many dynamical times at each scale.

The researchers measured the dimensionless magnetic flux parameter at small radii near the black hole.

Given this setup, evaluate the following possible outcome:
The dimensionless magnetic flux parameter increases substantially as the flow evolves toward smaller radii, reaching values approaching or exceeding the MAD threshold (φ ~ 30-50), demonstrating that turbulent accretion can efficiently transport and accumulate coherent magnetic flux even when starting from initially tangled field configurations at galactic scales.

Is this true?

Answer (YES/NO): NO